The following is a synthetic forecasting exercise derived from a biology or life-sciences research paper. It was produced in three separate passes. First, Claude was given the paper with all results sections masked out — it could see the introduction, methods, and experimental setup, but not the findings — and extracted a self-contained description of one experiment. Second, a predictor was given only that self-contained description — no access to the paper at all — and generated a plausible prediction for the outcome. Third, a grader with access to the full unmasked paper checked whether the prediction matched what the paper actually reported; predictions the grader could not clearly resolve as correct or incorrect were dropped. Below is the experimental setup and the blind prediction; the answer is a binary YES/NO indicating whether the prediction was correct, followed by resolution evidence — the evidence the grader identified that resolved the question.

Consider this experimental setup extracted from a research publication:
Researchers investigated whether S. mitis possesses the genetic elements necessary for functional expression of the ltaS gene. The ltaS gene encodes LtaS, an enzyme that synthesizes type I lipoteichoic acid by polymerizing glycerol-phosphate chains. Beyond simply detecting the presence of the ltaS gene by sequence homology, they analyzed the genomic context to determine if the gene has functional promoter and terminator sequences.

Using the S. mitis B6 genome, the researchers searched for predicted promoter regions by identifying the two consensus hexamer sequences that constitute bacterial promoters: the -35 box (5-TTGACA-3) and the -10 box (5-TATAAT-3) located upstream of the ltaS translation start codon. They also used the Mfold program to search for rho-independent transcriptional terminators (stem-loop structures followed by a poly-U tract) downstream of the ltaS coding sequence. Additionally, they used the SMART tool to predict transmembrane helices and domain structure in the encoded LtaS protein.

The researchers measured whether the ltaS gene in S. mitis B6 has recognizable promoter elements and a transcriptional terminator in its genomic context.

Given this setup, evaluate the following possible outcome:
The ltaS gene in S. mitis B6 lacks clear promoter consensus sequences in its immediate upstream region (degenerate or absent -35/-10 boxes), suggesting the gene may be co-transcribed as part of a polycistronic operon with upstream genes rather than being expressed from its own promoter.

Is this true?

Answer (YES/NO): NO